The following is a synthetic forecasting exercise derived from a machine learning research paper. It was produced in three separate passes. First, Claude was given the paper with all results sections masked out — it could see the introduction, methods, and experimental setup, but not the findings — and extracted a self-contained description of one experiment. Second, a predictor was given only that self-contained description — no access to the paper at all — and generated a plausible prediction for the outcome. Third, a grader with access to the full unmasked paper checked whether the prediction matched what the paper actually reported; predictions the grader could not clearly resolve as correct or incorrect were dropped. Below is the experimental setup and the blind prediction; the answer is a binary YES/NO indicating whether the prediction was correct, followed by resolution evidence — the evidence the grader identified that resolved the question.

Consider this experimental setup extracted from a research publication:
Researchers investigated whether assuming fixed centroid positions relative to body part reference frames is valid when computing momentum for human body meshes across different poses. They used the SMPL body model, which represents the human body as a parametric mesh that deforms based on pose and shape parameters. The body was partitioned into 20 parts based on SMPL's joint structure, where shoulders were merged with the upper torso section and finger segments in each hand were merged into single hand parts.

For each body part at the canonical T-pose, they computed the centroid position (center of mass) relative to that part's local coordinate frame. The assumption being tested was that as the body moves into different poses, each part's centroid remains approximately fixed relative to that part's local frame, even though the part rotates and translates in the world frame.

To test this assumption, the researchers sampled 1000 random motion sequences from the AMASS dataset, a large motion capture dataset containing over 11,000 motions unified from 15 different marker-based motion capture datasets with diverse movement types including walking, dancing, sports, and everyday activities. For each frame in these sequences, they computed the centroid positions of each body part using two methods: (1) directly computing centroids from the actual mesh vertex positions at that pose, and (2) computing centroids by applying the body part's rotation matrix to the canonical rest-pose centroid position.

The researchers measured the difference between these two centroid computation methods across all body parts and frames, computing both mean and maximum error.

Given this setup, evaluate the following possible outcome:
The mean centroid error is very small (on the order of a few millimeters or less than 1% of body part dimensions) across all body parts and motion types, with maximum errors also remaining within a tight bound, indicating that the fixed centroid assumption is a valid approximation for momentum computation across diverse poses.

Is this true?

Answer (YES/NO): NO